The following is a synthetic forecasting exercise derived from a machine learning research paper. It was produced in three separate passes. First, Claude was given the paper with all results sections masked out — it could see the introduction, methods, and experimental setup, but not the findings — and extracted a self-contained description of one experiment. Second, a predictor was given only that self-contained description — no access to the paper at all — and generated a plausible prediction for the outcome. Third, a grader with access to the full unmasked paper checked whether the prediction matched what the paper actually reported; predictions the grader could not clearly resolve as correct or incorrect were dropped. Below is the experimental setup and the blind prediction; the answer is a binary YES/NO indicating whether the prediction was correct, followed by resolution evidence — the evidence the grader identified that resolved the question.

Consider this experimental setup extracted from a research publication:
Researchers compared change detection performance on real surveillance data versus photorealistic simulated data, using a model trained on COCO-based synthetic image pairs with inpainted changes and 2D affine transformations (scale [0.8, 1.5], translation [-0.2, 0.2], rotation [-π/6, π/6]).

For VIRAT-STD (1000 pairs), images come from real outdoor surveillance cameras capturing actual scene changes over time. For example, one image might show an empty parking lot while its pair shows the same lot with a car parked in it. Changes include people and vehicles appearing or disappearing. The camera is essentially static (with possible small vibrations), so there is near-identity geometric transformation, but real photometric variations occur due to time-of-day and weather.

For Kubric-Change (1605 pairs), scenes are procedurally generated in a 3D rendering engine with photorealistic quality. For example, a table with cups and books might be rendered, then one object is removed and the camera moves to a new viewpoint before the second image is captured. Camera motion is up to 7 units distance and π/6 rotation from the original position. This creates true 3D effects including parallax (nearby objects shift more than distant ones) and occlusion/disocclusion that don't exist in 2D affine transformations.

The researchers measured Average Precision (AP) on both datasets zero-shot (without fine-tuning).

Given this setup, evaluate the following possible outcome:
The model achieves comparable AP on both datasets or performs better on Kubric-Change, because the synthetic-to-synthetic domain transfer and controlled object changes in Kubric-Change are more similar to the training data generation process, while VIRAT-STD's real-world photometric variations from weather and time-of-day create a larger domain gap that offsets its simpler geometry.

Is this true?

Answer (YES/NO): YES